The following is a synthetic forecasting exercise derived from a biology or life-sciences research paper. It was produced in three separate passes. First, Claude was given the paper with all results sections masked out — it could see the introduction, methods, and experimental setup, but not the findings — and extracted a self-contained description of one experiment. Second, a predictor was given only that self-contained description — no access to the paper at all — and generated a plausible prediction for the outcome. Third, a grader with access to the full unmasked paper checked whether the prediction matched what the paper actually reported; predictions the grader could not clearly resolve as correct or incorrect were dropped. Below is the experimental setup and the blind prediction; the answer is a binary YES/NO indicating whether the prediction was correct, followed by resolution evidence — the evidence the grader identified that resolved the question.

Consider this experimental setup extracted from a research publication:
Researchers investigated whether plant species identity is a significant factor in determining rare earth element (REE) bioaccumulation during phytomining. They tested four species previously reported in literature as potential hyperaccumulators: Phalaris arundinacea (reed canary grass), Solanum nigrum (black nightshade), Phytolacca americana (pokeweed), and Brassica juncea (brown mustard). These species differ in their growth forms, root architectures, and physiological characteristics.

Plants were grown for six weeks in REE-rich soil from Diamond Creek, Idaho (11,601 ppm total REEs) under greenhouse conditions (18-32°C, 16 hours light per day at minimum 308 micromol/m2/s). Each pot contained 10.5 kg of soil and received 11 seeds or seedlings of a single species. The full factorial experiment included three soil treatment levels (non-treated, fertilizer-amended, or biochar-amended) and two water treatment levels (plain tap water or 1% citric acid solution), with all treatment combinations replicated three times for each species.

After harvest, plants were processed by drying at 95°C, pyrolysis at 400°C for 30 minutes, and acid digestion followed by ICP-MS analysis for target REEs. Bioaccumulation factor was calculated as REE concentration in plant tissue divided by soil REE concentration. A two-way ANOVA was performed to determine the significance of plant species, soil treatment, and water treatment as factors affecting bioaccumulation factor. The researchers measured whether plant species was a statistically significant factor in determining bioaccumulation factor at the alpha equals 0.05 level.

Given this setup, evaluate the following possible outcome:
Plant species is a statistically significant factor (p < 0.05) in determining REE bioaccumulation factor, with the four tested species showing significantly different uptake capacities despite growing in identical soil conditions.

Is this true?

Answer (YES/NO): YES